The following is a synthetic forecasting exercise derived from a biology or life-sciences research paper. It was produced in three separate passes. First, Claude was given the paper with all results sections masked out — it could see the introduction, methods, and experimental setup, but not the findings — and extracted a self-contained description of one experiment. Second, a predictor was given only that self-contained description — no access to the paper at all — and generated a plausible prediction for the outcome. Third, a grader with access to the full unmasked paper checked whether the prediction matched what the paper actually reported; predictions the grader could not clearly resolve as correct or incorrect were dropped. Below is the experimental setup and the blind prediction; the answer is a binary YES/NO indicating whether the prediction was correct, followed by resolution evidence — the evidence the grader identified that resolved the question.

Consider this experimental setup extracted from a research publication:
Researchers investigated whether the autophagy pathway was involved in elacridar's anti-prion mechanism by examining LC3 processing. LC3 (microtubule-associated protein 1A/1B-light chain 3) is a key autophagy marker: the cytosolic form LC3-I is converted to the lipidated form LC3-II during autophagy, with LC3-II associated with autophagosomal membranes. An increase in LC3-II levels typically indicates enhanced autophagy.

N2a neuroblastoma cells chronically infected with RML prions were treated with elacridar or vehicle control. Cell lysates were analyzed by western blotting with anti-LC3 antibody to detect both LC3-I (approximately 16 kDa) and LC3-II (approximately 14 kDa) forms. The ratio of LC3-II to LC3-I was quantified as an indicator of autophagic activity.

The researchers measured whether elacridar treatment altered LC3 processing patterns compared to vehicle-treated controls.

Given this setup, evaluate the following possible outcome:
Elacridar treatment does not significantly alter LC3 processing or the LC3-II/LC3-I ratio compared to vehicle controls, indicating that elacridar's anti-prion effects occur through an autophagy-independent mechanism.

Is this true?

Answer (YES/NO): NO